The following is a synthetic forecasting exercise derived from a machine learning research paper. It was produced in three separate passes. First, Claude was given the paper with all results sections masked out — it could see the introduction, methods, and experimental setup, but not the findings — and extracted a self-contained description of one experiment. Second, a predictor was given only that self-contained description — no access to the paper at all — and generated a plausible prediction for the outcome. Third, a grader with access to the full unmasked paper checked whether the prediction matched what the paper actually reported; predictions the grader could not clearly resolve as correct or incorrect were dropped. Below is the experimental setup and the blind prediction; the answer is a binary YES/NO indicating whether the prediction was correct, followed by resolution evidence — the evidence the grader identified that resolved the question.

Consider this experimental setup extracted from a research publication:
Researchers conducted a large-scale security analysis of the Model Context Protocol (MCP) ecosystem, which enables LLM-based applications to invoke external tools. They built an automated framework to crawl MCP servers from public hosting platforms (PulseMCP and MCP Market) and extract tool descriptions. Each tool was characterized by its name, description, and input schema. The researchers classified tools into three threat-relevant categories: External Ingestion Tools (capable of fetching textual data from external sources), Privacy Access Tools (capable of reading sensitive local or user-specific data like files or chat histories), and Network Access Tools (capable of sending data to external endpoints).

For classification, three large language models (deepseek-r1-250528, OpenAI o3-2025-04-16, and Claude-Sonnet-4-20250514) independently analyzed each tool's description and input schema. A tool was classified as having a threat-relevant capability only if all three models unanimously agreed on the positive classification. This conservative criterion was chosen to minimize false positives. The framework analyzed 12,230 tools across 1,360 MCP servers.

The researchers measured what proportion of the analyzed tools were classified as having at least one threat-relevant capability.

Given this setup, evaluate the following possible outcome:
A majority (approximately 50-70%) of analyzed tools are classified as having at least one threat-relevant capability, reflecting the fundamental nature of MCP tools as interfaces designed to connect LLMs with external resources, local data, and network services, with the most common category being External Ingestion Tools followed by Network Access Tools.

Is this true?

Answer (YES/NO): NO